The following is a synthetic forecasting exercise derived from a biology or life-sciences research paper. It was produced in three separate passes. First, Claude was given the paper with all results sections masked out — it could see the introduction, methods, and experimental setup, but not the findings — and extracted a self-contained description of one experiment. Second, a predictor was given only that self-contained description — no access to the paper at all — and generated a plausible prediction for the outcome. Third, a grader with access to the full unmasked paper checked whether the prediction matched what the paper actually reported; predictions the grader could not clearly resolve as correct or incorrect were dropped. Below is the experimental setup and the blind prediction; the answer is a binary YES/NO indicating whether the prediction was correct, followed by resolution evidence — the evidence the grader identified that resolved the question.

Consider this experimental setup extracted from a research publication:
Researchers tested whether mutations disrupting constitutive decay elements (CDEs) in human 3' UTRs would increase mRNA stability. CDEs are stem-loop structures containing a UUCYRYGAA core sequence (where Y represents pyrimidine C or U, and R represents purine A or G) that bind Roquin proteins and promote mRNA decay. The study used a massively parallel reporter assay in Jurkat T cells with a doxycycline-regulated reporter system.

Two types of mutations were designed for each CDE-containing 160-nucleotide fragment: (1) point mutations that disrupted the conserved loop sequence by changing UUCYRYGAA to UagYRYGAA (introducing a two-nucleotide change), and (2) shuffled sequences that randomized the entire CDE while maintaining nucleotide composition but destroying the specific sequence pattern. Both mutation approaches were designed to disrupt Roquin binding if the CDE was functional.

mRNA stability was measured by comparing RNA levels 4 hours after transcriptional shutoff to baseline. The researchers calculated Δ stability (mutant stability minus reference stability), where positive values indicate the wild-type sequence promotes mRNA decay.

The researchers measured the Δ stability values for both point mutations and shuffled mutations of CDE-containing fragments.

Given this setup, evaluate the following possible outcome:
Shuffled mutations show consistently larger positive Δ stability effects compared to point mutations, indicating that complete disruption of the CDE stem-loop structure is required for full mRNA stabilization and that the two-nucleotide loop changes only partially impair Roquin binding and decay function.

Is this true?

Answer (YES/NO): NO